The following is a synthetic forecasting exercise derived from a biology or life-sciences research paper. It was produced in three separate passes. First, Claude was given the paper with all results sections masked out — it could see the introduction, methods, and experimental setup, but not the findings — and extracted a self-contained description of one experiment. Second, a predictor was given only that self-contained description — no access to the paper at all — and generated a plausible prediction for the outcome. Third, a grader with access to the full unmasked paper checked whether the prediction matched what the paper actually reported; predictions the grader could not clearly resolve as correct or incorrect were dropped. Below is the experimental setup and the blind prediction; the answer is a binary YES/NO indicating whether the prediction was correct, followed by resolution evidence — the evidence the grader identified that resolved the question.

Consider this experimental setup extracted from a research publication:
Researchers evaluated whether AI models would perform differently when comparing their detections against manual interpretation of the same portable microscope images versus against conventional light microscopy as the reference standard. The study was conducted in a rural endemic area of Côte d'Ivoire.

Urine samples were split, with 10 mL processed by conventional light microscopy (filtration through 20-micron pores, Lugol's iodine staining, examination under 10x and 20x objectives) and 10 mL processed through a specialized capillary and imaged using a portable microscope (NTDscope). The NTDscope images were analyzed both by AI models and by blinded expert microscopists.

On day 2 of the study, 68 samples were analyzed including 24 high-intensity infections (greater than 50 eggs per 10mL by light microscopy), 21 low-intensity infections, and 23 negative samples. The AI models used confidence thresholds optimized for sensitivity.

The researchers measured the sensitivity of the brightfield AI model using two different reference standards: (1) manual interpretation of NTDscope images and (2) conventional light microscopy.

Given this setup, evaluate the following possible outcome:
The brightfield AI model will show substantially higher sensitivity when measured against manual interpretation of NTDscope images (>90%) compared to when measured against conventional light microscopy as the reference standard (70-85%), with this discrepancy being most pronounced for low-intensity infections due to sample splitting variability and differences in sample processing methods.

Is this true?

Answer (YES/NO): NO